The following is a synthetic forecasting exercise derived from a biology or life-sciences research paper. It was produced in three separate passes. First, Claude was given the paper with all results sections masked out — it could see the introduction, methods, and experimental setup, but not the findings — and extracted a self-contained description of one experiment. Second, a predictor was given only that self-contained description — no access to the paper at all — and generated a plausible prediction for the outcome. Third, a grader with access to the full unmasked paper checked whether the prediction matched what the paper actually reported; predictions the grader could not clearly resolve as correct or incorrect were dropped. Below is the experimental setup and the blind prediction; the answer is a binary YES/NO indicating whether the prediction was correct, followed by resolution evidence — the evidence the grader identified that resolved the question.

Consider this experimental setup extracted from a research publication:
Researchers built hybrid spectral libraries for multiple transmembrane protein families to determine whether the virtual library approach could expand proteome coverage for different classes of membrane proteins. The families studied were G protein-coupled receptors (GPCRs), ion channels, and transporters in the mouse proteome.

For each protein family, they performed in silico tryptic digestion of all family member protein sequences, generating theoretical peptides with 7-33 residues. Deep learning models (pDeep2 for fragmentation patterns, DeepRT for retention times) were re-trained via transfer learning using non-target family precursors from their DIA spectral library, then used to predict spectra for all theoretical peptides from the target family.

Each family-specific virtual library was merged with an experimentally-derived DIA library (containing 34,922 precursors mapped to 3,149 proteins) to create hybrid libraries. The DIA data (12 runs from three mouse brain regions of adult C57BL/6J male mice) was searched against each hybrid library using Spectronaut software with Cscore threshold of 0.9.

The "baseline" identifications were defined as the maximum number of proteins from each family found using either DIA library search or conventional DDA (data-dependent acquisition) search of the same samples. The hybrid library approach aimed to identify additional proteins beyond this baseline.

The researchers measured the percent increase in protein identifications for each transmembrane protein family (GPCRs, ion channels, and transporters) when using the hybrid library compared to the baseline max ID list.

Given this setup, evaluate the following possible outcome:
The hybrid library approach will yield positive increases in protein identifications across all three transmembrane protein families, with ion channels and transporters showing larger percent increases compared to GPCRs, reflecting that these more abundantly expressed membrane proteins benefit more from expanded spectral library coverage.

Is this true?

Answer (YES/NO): NO